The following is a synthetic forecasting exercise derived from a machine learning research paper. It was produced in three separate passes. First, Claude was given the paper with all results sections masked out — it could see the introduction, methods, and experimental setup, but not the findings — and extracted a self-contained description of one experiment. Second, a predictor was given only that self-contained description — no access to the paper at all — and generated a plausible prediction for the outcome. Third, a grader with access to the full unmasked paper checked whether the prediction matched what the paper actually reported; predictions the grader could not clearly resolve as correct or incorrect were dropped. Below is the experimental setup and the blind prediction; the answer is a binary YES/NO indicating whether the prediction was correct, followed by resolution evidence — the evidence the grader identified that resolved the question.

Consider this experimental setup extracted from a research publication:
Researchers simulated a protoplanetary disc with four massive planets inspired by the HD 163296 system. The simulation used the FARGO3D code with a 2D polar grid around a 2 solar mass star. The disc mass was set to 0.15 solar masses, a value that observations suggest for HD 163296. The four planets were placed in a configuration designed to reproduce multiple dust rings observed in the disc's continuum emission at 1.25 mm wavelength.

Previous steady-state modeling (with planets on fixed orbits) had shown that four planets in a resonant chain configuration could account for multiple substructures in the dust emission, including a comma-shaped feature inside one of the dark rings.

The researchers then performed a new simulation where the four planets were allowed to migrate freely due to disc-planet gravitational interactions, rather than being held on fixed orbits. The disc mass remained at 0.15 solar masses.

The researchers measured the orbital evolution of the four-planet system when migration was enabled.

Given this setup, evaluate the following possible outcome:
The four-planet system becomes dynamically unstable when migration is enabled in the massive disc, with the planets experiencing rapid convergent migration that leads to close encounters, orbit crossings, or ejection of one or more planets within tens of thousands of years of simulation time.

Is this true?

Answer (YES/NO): YES